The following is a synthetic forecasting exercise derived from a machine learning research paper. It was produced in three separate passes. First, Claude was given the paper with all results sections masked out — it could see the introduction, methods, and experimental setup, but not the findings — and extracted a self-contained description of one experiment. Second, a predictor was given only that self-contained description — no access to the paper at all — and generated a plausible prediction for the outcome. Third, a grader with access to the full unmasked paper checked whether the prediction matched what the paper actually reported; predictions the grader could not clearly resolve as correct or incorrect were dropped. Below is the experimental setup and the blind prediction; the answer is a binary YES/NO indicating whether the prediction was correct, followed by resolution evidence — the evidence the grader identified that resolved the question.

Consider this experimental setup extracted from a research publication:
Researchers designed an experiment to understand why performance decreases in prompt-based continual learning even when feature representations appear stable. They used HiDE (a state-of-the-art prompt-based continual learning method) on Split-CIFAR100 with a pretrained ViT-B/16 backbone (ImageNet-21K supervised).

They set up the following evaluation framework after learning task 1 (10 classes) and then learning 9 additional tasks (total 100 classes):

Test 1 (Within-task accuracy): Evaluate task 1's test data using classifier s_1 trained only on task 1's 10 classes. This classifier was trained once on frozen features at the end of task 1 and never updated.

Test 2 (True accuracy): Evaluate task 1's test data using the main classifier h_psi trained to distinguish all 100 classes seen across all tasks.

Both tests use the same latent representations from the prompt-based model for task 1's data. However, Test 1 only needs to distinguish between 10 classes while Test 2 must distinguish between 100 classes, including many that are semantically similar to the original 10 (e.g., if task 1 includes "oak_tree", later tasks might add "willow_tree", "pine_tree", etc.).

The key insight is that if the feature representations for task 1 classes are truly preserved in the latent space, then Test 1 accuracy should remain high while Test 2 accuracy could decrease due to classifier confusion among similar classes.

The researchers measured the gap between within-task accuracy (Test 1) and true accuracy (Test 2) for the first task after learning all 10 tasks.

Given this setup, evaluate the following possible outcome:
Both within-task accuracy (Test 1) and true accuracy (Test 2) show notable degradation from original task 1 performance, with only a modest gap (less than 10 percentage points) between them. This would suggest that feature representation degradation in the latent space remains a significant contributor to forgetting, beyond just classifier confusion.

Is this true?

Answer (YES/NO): NO